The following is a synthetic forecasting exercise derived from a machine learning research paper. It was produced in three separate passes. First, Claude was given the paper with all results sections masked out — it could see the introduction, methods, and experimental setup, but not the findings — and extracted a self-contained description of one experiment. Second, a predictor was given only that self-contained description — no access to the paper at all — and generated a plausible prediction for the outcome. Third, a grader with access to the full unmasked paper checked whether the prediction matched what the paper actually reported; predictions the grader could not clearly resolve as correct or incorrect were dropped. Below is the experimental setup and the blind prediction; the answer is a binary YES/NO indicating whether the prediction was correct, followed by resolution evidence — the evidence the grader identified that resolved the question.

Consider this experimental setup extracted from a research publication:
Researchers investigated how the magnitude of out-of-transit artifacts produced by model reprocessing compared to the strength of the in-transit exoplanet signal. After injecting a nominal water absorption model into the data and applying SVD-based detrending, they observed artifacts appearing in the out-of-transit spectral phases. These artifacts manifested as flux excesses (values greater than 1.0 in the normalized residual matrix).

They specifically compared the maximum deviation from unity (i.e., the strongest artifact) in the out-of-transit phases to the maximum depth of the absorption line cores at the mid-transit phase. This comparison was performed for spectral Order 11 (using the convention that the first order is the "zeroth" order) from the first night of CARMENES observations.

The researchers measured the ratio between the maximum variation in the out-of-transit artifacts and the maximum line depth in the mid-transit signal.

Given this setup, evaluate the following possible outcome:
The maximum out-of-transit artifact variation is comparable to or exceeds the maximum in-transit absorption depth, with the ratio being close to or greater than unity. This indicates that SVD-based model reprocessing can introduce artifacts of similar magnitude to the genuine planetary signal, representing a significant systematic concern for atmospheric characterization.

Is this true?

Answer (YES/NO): NO